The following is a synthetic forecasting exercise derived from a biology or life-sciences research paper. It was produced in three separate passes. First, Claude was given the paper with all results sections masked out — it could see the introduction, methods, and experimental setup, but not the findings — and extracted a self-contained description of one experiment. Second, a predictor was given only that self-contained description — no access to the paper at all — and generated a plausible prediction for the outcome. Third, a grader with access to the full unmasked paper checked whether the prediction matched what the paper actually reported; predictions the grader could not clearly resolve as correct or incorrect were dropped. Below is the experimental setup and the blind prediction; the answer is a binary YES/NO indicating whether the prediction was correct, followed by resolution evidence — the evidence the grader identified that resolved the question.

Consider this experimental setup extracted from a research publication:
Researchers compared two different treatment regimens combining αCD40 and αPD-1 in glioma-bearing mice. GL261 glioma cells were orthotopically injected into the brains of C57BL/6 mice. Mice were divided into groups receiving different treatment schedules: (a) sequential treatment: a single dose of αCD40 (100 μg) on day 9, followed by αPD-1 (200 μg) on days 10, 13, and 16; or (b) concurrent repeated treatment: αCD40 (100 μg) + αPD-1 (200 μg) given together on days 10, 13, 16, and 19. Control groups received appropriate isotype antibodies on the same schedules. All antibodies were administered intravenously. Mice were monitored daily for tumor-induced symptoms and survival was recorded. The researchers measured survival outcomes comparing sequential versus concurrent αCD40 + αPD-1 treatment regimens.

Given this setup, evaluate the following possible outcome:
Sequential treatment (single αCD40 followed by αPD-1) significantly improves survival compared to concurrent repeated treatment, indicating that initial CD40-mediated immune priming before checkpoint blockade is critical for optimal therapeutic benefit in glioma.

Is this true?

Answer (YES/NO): NO